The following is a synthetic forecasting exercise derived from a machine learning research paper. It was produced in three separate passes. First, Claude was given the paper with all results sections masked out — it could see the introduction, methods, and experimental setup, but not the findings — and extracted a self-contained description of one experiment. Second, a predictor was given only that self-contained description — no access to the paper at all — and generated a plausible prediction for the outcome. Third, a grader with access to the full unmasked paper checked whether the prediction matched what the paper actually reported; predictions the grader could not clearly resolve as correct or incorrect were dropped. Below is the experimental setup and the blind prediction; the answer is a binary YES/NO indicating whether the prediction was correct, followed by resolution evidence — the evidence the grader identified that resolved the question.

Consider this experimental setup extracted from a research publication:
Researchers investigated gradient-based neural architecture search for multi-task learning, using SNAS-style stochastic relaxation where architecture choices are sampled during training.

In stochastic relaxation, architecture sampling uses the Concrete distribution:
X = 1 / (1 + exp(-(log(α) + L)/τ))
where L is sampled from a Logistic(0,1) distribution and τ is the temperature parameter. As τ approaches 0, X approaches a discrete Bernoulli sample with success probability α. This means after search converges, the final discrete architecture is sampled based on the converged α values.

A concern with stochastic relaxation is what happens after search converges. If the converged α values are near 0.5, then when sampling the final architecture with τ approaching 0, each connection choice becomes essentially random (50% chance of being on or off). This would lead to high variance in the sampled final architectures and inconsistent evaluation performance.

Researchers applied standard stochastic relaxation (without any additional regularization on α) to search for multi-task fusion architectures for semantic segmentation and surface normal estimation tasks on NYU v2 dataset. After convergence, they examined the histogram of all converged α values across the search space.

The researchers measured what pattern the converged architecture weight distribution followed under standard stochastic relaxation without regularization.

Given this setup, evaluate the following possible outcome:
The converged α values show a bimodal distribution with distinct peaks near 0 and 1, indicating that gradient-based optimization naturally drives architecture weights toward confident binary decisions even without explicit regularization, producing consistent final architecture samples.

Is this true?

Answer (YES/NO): NO